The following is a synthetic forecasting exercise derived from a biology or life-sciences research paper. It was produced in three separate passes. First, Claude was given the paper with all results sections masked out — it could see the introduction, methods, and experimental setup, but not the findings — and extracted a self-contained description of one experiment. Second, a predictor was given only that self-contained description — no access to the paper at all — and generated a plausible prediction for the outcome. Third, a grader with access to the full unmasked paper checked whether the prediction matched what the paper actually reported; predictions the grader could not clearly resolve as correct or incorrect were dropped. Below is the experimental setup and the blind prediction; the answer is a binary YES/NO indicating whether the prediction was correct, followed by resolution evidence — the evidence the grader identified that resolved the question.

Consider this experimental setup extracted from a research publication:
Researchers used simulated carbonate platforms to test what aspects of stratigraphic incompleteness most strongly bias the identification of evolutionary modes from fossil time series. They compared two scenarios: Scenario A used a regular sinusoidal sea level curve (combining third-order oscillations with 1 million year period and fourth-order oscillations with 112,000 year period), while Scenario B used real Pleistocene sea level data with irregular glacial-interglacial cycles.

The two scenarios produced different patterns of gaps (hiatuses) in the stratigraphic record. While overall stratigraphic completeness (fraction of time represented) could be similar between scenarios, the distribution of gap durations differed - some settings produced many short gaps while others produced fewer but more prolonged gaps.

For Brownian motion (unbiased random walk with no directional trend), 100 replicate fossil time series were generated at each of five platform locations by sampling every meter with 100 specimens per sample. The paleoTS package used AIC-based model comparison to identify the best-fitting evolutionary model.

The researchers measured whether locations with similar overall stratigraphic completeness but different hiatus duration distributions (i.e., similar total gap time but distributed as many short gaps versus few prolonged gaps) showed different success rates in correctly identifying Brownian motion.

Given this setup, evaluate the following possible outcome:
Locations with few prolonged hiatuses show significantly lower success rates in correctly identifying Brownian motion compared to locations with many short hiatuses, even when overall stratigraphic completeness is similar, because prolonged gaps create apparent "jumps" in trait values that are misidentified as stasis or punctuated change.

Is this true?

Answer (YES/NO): NO